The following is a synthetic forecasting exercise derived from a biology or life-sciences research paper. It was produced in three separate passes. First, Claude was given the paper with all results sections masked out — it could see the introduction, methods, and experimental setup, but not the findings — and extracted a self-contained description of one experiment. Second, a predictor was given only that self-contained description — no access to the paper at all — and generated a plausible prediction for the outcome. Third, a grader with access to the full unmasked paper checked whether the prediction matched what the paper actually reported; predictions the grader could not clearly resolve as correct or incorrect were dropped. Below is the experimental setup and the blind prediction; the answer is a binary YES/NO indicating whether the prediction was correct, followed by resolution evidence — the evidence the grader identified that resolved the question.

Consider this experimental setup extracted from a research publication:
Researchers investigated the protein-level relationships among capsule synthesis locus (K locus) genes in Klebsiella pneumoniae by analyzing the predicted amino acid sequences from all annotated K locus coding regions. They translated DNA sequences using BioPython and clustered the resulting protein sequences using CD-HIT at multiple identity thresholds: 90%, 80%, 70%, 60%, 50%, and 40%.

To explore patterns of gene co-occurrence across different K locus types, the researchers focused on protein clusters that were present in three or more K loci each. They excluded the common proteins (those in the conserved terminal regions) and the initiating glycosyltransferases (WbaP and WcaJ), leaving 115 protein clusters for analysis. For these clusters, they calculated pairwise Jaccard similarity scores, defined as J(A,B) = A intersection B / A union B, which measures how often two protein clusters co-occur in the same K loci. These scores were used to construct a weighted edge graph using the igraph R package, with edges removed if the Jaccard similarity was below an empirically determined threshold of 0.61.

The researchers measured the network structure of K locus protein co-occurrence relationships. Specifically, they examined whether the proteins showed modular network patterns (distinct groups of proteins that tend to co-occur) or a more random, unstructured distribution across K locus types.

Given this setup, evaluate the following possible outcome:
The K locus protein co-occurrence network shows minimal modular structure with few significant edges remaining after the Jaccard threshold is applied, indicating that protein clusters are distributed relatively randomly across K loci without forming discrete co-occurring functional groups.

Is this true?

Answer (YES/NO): NO